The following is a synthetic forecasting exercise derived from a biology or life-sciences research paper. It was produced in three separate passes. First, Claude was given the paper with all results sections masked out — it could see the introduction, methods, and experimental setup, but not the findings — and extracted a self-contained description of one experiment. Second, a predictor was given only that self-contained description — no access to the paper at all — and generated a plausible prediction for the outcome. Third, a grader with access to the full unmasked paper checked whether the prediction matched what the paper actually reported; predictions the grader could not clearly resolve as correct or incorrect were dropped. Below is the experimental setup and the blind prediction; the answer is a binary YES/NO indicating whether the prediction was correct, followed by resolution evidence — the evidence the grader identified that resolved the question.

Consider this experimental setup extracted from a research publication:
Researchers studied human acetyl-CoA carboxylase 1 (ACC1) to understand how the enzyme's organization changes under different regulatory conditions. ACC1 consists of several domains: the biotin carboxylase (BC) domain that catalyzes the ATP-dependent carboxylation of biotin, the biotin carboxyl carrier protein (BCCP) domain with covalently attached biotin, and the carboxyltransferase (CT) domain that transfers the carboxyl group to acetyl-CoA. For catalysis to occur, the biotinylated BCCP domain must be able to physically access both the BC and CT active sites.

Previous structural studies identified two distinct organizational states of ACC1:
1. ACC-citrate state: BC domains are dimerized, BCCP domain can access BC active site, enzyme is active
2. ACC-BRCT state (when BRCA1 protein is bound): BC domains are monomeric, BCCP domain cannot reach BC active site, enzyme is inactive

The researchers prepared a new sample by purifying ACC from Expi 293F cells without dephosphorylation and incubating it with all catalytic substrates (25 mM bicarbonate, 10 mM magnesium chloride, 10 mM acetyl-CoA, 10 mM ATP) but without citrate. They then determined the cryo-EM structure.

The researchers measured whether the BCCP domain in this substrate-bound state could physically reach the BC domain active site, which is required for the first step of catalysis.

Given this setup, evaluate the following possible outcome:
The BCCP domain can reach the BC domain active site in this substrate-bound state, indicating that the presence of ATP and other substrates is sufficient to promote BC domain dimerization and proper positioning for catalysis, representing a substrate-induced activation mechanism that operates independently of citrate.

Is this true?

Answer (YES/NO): NO